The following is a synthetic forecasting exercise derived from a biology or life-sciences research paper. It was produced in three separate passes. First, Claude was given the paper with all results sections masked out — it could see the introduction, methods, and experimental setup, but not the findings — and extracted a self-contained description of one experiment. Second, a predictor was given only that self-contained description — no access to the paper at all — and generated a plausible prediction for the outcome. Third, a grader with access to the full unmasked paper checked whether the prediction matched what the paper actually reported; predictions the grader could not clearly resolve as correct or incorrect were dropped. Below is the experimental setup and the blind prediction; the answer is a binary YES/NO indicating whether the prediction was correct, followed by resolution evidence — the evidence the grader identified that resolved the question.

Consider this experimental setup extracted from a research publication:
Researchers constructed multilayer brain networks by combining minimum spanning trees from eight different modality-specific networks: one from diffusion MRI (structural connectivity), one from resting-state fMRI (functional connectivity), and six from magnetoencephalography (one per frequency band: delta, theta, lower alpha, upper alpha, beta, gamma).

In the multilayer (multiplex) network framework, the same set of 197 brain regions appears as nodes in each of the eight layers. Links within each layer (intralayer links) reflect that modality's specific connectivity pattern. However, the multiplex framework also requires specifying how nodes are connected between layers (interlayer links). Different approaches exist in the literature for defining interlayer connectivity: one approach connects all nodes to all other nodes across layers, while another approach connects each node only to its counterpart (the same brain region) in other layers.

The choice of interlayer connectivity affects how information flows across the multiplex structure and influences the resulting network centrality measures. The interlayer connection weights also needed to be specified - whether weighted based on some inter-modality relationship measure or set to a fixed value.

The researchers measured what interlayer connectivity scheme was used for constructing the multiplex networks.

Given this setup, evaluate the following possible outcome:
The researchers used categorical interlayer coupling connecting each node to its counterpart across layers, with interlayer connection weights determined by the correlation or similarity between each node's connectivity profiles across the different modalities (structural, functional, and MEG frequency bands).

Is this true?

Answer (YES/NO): NO